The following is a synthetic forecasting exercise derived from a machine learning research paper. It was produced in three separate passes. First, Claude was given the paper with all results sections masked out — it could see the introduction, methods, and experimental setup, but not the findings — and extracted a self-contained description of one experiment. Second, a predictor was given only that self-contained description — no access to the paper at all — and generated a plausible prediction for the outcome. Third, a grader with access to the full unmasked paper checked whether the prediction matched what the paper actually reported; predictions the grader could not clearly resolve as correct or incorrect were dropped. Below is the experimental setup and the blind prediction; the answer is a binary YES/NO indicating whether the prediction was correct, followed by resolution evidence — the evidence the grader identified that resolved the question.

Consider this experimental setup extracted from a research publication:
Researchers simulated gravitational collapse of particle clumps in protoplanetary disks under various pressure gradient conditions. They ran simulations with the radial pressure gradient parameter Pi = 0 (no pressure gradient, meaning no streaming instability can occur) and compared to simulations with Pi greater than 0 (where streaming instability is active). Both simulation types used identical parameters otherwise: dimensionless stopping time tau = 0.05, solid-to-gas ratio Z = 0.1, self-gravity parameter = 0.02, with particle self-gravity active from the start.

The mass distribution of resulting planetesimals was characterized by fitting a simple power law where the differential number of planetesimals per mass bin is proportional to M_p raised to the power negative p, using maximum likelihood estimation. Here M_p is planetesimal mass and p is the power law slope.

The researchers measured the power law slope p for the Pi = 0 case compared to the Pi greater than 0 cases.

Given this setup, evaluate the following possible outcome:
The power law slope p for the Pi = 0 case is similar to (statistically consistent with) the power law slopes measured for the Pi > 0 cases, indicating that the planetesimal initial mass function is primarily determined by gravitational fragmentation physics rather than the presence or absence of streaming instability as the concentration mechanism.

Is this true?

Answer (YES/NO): NO